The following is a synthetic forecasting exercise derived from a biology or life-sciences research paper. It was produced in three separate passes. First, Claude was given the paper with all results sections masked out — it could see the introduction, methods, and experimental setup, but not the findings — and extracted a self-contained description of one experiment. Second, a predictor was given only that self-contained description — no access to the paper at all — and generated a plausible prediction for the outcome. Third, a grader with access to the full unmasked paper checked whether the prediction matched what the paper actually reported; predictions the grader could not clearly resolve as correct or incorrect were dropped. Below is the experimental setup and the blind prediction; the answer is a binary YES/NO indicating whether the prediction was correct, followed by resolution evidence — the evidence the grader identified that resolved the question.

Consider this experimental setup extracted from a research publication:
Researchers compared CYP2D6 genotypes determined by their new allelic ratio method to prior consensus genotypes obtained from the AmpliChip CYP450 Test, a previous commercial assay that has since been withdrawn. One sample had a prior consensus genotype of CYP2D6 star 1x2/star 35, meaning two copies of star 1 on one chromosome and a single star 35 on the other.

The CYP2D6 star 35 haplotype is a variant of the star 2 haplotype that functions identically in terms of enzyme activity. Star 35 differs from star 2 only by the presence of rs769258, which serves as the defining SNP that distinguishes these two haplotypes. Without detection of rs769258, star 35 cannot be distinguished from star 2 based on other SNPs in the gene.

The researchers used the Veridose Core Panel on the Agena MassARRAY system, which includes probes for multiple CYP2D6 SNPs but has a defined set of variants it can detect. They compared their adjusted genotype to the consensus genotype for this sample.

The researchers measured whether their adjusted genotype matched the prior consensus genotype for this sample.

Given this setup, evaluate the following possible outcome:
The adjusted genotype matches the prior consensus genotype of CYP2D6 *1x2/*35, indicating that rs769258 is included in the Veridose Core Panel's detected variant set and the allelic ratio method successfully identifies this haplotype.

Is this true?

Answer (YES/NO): NO